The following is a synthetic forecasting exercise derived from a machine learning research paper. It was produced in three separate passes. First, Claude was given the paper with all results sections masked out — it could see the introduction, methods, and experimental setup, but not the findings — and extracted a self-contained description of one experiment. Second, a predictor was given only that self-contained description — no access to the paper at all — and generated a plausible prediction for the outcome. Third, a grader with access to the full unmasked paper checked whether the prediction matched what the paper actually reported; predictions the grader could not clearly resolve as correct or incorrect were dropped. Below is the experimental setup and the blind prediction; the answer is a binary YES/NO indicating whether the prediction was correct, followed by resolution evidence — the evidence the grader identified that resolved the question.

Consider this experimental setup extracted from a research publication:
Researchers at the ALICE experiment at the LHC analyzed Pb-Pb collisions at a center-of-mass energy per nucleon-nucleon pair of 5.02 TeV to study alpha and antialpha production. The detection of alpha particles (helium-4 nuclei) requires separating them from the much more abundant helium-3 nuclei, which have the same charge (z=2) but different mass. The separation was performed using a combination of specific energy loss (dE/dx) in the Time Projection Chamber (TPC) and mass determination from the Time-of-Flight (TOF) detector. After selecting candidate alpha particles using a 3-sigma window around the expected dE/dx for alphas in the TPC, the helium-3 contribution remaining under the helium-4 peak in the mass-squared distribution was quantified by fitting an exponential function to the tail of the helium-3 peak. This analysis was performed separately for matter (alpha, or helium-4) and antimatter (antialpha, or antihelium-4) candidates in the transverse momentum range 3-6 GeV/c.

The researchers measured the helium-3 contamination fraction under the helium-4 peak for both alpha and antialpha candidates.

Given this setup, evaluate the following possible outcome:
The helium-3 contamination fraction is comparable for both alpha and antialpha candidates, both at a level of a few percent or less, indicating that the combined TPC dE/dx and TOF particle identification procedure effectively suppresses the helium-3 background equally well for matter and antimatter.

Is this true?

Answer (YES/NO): NO